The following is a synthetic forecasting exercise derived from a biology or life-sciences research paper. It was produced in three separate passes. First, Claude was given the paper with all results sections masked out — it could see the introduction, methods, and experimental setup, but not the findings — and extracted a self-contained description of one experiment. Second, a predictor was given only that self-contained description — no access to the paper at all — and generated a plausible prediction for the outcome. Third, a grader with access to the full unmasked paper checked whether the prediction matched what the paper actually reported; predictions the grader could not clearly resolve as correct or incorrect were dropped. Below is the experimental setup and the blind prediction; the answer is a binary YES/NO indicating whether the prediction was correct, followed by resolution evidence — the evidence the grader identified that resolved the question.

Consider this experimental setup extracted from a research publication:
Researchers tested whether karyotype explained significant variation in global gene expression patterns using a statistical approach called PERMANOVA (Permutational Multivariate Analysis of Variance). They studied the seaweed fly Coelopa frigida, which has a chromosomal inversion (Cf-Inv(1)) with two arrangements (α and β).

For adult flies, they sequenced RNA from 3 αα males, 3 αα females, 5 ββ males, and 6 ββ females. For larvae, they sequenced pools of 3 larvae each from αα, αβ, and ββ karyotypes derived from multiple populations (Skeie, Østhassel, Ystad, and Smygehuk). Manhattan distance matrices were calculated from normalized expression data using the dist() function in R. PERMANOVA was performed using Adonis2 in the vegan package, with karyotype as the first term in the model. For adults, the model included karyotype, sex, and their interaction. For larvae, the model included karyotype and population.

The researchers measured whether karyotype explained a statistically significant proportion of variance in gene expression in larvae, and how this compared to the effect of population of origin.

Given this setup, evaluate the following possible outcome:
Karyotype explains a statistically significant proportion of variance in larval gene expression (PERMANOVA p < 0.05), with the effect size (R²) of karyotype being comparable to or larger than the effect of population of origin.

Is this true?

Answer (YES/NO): NO